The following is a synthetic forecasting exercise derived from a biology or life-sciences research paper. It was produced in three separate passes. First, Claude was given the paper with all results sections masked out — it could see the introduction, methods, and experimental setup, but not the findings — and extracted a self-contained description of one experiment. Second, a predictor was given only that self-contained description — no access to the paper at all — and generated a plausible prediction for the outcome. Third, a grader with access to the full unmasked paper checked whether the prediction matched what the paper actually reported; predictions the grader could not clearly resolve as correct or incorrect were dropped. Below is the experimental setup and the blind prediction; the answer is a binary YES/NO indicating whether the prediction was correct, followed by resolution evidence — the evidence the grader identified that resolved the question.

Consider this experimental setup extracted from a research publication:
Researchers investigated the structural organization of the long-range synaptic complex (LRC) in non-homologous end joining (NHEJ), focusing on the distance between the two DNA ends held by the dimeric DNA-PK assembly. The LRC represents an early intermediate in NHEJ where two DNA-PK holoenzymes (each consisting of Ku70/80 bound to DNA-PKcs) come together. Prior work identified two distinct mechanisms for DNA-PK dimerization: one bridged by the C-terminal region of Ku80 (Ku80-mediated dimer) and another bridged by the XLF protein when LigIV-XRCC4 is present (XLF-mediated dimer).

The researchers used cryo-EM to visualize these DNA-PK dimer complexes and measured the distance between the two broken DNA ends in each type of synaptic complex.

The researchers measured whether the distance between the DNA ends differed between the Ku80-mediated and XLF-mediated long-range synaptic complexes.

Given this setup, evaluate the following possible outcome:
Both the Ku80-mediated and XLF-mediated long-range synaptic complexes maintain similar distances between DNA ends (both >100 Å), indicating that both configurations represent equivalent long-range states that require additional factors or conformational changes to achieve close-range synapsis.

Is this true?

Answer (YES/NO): YES